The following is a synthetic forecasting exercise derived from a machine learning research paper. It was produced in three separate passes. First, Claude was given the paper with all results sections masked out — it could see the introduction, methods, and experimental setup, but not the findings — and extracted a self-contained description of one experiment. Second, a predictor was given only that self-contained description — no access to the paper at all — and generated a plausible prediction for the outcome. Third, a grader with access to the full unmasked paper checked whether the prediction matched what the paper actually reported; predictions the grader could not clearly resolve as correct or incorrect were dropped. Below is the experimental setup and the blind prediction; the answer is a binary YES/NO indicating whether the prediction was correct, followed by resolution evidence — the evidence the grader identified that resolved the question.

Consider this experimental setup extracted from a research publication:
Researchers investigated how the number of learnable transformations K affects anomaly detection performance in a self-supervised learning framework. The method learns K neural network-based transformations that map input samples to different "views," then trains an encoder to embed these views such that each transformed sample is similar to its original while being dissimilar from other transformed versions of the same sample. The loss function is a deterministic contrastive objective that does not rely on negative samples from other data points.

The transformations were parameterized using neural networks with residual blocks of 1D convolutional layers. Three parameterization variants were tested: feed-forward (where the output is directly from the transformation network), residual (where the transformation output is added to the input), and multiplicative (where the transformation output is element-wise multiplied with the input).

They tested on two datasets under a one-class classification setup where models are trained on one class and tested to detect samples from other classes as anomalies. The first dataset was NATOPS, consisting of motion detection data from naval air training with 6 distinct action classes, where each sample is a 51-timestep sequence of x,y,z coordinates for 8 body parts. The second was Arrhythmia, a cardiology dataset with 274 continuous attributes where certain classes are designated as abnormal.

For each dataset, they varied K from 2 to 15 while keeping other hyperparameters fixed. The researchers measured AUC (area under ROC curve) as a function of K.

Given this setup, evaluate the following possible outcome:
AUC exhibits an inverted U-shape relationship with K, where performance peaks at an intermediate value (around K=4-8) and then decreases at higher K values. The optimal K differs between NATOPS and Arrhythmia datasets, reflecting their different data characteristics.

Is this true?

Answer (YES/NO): NO